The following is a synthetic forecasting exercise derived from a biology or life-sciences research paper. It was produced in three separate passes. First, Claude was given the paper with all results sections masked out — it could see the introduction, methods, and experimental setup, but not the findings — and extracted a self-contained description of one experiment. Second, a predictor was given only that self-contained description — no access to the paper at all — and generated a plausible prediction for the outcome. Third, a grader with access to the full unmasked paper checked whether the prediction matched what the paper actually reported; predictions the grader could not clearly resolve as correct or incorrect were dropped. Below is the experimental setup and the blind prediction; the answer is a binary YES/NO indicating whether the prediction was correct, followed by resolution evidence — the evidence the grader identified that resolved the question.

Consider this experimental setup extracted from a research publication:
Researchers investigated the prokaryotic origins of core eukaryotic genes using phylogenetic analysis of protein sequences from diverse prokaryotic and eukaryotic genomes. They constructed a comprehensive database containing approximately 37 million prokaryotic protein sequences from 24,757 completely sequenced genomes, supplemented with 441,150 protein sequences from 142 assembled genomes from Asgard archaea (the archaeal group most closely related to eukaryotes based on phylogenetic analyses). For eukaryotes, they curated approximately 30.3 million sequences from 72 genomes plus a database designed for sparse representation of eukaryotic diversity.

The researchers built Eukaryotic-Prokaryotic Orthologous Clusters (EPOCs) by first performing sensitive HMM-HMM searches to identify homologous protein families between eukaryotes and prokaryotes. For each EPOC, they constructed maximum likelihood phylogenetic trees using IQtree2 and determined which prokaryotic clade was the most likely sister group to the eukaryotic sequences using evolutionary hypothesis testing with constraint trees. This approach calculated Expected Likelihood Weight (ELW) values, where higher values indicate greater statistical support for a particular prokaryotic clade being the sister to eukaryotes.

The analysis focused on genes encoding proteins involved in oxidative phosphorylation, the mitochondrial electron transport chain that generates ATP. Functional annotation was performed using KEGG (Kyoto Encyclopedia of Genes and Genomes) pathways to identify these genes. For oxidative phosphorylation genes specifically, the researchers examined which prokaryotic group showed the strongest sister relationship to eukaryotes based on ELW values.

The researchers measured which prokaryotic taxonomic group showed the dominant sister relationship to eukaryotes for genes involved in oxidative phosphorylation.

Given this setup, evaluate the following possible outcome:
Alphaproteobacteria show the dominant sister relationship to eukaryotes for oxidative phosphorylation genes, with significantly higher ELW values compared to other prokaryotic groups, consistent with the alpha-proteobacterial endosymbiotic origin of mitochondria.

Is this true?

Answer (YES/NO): YES